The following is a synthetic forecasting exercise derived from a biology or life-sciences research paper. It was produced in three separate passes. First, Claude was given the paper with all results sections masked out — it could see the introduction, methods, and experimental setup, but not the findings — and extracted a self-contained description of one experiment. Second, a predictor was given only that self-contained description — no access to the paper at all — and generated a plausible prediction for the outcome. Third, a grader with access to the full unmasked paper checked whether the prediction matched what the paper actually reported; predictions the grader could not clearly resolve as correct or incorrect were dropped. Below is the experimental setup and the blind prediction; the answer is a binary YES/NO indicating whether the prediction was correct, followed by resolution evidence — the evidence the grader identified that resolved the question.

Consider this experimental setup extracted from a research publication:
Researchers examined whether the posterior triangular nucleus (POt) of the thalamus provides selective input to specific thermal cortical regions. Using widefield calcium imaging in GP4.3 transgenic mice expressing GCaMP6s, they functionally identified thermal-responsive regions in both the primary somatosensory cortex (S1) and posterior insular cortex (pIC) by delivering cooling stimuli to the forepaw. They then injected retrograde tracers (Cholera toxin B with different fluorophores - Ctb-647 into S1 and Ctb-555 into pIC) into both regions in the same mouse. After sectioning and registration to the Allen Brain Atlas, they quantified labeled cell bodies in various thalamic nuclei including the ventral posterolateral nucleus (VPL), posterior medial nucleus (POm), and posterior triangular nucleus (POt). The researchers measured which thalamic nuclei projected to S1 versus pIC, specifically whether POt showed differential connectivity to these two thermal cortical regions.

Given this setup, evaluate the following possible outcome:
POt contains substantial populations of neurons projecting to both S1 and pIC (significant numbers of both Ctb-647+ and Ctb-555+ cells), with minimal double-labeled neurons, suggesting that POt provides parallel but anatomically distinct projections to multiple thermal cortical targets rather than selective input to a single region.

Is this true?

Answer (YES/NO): NO